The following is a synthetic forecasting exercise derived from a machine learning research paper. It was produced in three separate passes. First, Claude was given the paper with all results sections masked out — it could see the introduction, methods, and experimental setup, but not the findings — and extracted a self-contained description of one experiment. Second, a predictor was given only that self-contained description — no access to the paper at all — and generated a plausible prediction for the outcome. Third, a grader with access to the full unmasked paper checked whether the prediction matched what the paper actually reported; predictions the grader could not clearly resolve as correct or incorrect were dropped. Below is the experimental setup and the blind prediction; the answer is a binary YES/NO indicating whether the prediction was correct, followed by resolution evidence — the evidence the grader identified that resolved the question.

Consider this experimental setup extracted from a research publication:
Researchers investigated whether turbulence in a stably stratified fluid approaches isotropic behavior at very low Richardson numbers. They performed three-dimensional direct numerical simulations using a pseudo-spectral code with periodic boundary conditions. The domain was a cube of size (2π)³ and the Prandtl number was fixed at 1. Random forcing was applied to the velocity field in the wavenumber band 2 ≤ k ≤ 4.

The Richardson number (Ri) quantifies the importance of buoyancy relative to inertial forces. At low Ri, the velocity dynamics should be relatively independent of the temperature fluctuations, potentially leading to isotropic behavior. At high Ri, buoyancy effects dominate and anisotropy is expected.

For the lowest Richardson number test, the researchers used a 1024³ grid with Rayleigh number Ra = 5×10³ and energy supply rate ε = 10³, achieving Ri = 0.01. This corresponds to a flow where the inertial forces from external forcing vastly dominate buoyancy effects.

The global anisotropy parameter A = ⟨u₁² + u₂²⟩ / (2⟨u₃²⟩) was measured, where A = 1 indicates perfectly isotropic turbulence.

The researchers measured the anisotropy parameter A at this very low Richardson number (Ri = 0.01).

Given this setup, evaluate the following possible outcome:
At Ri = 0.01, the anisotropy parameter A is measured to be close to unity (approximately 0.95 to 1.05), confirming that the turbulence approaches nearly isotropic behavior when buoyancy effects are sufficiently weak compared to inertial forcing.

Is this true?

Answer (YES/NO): YES